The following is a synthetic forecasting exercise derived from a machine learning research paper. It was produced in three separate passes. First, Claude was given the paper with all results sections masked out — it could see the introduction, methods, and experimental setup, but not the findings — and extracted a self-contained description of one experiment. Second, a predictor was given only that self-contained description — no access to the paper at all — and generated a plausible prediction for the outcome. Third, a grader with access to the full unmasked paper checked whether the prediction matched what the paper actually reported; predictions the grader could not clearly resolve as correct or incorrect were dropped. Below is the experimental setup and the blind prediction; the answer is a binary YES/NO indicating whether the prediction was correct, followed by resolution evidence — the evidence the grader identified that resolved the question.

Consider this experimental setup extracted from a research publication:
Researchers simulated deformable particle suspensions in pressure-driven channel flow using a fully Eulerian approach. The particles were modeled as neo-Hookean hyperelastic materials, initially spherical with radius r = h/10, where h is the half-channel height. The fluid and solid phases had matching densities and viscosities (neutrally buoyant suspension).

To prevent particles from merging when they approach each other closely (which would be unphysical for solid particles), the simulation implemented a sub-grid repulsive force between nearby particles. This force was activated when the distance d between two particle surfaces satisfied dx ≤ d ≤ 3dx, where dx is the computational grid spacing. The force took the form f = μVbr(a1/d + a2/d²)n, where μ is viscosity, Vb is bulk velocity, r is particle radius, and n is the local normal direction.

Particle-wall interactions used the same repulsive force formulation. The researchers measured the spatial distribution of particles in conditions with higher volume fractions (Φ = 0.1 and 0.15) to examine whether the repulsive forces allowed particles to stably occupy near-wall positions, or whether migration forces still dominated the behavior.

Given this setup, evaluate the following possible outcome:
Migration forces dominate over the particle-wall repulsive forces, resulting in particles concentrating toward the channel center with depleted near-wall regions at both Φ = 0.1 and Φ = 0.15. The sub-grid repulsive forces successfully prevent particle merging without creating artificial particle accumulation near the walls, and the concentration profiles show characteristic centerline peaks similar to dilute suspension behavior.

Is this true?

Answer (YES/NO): NO